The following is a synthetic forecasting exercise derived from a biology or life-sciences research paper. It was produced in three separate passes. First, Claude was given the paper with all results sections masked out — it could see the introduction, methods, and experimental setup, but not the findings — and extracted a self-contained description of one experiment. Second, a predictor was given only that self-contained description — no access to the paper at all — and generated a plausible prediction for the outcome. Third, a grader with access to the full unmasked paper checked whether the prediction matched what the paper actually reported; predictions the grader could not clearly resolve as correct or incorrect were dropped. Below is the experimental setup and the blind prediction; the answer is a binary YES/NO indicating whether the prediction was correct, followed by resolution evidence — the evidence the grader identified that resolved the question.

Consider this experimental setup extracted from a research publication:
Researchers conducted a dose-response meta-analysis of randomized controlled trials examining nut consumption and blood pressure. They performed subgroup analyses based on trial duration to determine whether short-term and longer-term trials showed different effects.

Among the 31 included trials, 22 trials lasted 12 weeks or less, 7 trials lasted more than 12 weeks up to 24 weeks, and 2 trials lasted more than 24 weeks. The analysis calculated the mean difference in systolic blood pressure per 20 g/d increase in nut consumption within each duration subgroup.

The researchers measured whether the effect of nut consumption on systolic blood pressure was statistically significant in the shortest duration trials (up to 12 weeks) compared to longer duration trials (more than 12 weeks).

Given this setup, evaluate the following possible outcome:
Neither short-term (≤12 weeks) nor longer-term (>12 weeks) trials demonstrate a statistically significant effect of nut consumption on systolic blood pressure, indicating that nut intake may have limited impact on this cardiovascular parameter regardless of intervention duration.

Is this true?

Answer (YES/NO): NO